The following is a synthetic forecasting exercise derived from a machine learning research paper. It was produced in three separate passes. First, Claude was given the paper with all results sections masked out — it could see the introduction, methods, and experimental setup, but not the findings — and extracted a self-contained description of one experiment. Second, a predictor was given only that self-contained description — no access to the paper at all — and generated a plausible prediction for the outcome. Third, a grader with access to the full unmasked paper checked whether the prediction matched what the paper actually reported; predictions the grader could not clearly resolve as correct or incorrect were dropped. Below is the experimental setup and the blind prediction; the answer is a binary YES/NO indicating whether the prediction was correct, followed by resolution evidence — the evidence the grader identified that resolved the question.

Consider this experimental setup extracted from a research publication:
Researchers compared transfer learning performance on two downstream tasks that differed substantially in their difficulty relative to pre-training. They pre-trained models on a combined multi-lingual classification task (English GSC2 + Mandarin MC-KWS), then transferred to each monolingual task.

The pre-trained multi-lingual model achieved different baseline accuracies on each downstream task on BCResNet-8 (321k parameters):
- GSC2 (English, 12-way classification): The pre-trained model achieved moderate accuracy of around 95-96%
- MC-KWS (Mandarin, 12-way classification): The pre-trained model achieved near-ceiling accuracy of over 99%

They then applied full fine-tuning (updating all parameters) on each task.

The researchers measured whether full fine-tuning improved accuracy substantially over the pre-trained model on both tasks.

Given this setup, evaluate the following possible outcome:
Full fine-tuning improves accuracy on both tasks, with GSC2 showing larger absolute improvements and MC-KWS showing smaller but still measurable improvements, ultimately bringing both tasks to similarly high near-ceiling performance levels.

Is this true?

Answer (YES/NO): YES